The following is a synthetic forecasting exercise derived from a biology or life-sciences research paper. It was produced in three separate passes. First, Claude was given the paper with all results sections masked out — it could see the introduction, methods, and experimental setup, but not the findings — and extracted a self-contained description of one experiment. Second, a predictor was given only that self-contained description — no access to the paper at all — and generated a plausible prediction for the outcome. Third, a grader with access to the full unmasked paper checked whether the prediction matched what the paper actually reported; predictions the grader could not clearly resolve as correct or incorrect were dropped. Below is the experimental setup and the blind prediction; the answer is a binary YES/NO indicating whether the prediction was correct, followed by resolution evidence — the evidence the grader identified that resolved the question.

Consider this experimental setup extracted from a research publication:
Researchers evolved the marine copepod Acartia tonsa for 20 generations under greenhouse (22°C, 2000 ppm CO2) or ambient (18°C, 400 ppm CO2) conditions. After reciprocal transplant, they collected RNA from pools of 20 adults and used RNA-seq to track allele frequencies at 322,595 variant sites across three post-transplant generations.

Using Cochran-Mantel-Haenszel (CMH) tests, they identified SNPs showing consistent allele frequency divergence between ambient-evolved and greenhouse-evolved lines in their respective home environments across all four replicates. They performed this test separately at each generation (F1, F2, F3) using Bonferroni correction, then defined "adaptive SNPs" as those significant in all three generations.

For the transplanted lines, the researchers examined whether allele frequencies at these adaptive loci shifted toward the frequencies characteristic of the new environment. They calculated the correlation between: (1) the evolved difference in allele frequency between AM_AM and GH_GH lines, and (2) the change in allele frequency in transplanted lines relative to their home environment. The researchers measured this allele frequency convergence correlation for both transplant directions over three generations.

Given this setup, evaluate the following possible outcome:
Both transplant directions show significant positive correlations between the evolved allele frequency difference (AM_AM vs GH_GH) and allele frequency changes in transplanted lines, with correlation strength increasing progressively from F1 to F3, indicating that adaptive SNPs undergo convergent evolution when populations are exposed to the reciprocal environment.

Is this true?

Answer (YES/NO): NO